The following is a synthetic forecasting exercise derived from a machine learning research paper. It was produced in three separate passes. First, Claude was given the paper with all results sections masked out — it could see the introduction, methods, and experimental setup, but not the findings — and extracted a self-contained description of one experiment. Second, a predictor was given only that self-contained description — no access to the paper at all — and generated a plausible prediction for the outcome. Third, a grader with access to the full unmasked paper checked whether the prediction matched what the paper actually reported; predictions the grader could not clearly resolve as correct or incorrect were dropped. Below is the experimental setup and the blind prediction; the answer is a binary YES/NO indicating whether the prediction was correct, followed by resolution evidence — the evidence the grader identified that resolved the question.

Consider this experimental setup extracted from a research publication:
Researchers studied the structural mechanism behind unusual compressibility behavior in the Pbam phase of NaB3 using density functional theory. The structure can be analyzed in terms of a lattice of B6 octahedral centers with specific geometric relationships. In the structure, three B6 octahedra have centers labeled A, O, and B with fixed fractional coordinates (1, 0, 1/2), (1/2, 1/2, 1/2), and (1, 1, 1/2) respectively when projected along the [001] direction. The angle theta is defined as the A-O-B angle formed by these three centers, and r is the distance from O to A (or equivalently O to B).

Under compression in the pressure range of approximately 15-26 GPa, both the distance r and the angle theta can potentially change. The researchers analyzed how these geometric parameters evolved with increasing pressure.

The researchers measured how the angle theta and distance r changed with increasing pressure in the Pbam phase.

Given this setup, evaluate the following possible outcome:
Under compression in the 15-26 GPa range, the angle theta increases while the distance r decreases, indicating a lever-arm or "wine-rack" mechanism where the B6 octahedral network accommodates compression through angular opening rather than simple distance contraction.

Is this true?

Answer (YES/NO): NO